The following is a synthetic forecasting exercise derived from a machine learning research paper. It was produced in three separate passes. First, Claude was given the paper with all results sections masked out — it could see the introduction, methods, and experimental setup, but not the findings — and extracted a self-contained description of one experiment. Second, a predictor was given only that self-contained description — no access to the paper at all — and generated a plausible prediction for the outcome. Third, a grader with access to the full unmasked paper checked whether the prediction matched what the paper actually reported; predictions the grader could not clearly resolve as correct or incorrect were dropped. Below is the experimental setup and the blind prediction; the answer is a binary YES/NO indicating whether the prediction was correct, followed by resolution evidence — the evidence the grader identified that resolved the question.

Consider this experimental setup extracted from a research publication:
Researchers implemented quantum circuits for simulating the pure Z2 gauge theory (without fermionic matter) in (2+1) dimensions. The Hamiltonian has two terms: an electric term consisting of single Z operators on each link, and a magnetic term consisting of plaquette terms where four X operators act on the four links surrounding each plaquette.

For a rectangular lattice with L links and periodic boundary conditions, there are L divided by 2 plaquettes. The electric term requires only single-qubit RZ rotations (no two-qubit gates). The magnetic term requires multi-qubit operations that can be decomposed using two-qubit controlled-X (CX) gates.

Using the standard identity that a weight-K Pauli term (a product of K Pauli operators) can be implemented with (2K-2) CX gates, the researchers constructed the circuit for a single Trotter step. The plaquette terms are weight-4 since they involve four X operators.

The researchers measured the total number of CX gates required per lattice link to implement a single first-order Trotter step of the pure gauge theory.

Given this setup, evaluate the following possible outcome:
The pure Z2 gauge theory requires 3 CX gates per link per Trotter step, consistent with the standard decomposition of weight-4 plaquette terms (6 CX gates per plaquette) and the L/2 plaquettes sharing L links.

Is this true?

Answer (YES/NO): YES